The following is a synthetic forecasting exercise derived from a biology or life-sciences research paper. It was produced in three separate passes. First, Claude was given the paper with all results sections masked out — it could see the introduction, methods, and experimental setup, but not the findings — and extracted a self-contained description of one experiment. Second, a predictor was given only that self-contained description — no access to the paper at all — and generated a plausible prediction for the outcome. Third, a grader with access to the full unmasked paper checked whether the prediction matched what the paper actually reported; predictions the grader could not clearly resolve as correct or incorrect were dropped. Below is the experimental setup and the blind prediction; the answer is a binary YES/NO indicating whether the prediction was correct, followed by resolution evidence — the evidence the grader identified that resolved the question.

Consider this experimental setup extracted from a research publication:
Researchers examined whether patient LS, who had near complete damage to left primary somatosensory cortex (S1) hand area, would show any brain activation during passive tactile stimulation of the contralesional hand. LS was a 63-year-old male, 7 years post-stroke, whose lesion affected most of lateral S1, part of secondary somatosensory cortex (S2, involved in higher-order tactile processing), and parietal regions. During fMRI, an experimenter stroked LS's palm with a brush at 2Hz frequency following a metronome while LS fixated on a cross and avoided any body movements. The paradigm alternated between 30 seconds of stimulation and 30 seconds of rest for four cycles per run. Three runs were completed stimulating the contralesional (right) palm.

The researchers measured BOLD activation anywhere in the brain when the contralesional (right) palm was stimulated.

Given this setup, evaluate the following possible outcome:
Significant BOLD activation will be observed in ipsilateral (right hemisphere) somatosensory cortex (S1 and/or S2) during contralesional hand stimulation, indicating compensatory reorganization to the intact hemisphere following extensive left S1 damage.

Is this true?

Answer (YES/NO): NO